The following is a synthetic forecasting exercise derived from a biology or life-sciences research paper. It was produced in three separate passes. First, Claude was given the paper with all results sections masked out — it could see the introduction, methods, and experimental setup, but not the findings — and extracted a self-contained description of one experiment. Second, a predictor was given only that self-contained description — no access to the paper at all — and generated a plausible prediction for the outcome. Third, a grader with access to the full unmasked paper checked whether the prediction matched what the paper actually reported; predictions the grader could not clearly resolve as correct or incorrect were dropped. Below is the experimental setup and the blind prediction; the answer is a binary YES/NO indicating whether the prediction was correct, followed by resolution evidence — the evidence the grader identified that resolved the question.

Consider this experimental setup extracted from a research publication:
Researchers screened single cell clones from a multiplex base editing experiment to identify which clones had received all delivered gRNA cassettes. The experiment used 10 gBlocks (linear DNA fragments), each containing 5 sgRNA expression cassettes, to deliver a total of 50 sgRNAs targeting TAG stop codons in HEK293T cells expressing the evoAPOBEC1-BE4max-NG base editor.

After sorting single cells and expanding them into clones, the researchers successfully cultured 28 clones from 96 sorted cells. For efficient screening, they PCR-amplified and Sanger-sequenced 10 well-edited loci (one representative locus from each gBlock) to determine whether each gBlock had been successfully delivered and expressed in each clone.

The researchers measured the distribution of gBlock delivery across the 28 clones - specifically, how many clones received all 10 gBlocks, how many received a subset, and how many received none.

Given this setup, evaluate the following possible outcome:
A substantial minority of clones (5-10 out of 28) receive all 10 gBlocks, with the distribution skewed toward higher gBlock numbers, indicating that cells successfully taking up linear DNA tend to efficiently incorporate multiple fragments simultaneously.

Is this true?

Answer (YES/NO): NO